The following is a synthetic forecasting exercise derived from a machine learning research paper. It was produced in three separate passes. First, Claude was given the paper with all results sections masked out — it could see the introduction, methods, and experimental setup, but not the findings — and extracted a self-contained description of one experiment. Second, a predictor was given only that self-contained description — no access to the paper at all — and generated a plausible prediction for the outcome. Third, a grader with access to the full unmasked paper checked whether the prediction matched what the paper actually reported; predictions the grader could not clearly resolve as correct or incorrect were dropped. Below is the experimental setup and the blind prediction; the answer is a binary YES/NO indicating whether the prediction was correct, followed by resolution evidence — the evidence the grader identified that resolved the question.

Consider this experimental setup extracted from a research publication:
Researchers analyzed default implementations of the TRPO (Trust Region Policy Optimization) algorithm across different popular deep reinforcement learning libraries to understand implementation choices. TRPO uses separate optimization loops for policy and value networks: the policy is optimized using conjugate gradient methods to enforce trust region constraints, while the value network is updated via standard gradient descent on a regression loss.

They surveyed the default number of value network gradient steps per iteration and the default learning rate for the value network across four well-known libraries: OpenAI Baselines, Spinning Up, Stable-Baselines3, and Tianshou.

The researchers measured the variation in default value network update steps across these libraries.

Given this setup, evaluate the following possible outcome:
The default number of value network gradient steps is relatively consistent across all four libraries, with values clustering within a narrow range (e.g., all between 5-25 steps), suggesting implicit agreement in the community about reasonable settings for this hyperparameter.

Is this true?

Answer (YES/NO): NO